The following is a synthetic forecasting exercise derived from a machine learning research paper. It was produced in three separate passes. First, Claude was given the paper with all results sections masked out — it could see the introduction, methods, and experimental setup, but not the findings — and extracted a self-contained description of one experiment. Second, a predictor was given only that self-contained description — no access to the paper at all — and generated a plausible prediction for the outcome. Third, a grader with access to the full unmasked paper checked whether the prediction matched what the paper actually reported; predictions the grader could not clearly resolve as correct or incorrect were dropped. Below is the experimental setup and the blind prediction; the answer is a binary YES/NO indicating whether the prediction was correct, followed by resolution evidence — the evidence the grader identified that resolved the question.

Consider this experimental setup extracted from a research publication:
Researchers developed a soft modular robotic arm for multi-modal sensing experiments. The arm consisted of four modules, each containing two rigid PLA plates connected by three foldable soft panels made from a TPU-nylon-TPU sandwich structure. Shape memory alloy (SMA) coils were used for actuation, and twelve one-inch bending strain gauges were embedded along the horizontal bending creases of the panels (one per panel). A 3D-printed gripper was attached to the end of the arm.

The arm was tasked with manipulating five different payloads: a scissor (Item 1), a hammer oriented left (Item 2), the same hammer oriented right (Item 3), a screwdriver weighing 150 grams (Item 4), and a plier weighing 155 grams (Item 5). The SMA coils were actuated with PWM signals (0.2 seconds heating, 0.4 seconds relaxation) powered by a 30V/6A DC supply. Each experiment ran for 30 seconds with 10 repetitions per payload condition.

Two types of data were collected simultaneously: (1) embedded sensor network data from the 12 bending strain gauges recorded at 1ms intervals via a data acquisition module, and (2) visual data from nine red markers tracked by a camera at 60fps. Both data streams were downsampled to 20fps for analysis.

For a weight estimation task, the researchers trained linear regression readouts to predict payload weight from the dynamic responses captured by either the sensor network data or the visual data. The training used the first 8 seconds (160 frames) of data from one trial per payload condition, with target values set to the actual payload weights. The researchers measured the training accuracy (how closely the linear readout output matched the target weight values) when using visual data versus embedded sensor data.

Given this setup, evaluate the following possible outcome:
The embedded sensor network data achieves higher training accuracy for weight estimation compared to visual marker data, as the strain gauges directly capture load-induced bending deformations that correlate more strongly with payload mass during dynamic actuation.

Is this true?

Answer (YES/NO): YES